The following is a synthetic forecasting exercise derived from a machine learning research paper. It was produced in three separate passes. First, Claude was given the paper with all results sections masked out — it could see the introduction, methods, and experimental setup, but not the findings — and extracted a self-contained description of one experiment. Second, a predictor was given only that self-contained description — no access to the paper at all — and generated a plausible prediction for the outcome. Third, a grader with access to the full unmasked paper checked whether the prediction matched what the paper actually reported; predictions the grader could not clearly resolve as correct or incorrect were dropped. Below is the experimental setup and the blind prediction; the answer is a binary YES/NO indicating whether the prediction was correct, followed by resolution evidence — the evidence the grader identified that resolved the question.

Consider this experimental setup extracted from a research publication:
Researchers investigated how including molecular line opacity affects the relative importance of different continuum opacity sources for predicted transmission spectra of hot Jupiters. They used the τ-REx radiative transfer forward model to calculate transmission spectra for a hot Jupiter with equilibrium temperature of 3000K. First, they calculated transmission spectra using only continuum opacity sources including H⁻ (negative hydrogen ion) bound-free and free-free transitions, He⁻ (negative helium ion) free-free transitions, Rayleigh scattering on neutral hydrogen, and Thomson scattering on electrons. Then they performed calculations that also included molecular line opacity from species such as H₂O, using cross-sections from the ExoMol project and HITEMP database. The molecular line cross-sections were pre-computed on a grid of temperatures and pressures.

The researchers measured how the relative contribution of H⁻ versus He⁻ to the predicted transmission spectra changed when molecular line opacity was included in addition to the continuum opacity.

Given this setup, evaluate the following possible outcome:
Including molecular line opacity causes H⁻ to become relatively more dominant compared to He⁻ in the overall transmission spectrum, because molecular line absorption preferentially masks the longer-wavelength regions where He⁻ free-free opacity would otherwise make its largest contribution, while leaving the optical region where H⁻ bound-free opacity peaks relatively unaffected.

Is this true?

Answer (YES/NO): YES